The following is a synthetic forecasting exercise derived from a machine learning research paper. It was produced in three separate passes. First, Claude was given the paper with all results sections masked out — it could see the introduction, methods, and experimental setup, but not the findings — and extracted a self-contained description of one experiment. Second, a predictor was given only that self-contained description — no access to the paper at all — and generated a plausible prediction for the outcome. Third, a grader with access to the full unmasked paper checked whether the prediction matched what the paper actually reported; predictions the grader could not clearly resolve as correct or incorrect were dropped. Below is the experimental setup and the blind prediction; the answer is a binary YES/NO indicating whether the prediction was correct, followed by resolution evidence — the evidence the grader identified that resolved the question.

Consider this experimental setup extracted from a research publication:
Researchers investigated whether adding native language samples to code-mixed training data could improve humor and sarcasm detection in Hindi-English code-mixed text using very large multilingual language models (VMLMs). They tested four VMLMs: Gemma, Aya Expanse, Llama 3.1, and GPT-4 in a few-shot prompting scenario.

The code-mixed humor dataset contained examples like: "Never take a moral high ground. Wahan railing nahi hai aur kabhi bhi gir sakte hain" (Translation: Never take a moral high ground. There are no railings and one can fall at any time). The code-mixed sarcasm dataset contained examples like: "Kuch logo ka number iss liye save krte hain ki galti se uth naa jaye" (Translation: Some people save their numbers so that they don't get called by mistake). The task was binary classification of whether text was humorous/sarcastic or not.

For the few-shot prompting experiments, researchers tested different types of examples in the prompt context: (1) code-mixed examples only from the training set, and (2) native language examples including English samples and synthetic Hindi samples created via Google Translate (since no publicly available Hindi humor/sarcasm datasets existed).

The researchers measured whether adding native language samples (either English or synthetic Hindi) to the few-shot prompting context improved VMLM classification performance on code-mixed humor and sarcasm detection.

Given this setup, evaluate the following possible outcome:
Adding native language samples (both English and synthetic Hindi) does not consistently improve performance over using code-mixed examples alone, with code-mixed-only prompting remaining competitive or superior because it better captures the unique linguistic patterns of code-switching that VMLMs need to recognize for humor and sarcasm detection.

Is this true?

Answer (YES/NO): NO